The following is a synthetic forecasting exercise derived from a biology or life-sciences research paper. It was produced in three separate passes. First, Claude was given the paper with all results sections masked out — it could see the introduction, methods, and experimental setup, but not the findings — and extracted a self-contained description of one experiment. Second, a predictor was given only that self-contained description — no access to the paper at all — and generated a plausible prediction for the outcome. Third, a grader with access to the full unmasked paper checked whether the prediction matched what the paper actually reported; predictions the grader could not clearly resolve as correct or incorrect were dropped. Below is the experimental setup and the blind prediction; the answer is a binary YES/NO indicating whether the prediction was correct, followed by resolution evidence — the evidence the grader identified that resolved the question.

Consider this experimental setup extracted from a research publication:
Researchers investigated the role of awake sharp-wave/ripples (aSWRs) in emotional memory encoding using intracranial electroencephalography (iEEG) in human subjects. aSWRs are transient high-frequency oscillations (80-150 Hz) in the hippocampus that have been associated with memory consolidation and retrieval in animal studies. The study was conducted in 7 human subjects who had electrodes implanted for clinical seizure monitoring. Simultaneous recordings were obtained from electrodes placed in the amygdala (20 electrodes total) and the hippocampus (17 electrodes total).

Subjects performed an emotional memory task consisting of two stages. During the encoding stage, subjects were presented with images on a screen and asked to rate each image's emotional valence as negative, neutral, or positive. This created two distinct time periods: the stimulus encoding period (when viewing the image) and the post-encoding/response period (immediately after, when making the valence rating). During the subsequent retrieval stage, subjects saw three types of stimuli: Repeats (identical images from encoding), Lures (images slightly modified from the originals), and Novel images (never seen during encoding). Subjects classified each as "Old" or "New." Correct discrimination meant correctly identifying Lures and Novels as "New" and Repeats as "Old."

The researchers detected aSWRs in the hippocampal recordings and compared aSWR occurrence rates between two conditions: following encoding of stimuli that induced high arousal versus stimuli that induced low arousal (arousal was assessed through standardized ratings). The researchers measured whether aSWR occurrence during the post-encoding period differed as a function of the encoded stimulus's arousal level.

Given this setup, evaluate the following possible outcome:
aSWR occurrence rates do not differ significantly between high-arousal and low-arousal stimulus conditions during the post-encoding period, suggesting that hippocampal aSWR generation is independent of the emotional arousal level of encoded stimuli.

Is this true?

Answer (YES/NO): NO